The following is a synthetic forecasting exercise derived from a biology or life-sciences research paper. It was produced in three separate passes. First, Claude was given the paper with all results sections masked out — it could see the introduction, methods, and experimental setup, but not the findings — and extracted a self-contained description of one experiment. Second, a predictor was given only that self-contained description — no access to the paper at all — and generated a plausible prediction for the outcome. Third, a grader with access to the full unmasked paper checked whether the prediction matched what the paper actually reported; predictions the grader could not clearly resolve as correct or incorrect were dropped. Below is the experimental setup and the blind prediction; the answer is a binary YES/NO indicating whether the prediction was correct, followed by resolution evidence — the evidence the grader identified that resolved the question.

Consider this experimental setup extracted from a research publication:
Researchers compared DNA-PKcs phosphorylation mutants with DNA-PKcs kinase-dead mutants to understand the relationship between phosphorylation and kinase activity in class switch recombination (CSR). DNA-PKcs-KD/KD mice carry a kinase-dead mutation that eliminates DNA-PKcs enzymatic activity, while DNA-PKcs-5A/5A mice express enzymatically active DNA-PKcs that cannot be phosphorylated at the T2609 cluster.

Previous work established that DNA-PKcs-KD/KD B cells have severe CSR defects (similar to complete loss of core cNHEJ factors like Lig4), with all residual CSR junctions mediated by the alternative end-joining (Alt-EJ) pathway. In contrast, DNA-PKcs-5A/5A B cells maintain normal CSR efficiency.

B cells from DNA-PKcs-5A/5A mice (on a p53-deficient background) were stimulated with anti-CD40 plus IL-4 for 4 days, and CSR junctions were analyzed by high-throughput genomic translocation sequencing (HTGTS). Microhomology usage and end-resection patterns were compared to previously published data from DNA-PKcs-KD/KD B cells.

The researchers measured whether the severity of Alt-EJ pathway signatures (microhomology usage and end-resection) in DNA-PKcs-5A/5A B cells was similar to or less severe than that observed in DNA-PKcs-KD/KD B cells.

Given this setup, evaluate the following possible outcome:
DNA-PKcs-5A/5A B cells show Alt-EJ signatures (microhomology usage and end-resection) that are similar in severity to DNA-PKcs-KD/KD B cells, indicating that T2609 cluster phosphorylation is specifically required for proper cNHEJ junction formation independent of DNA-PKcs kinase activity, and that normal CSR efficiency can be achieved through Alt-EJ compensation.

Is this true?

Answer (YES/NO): NO